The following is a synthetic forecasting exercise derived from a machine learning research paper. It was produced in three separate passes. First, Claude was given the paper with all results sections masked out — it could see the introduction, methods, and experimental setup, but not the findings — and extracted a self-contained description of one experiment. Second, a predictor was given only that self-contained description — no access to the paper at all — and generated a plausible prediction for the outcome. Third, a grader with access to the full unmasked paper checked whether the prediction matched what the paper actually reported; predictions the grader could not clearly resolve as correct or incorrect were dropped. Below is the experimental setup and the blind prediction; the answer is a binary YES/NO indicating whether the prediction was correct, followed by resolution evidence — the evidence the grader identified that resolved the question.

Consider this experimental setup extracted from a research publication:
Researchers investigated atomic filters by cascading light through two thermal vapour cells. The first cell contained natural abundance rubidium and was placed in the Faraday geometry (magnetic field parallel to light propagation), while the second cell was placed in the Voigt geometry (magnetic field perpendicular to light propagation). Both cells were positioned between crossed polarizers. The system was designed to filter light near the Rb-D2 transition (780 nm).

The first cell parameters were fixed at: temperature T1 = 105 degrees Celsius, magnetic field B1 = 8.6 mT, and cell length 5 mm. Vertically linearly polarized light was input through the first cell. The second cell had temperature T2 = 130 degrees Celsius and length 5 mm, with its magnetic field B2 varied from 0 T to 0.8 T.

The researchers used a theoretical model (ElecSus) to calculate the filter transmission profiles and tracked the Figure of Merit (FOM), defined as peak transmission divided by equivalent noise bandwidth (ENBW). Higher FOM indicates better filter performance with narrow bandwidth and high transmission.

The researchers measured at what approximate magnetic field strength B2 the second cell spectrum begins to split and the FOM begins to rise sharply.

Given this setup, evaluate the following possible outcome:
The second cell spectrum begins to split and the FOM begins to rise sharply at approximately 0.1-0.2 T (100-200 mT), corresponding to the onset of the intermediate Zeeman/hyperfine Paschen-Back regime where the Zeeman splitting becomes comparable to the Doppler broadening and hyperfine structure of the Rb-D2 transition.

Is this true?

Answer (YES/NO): NO